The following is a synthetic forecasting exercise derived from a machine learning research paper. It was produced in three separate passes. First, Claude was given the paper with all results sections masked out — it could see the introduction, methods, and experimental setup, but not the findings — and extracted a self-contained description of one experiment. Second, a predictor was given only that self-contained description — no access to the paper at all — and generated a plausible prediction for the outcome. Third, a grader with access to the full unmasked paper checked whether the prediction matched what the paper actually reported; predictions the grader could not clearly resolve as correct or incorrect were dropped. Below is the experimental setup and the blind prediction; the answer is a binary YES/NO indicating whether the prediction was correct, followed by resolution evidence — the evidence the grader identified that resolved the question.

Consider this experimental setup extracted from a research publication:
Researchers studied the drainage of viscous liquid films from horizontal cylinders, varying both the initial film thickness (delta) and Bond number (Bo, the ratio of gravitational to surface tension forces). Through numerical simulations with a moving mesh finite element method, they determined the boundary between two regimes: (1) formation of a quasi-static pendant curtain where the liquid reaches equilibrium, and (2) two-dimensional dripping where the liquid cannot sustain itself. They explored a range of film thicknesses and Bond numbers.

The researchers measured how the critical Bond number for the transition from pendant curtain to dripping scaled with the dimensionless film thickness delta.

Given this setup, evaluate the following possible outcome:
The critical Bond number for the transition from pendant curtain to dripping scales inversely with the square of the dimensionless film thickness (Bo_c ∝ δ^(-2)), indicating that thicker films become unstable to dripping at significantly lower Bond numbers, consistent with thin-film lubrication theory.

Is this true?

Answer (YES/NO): NO